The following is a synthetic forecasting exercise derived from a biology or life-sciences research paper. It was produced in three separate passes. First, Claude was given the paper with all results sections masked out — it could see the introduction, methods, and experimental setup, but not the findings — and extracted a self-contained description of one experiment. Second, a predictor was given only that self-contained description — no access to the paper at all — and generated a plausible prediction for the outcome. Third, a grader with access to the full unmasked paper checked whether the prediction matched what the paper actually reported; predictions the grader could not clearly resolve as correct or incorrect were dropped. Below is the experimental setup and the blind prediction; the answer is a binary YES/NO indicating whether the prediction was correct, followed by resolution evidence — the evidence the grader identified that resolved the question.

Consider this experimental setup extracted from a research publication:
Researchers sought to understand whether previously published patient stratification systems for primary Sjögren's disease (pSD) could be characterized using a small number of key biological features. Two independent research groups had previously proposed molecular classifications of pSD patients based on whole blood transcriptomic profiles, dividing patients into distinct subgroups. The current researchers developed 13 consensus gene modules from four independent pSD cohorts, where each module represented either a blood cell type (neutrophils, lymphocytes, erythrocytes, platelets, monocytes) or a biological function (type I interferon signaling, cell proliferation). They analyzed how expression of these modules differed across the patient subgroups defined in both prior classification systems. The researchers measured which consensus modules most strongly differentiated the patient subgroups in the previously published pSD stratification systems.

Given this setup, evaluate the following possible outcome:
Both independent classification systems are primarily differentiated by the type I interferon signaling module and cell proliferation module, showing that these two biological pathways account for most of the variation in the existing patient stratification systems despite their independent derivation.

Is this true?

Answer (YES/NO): NO